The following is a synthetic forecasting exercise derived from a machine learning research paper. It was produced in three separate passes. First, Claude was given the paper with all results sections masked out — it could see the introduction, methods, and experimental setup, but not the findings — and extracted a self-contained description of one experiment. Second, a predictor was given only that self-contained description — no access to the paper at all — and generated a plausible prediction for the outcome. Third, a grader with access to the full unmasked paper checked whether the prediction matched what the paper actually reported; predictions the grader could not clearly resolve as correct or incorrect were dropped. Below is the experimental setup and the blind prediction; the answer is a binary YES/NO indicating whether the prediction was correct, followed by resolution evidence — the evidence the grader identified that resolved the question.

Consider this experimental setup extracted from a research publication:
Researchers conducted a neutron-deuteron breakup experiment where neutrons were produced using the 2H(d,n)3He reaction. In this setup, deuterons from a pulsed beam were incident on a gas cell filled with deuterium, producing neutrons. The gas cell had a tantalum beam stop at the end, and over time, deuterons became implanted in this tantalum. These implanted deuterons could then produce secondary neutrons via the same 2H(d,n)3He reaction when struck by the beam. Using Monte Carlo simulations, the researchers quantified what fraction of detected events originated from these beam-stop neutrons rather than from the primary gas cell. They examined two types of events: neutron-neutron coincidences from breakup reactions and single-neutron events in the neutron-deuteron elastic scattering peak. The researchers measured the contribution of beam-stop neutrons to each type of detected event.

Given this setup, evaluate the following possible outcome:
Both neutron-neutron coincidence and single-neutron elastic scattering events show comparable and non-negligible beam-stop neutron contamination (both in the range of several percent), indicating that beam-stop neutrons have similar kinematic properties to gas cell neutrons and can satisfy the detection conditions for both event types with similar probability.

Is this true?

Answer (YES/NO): NO